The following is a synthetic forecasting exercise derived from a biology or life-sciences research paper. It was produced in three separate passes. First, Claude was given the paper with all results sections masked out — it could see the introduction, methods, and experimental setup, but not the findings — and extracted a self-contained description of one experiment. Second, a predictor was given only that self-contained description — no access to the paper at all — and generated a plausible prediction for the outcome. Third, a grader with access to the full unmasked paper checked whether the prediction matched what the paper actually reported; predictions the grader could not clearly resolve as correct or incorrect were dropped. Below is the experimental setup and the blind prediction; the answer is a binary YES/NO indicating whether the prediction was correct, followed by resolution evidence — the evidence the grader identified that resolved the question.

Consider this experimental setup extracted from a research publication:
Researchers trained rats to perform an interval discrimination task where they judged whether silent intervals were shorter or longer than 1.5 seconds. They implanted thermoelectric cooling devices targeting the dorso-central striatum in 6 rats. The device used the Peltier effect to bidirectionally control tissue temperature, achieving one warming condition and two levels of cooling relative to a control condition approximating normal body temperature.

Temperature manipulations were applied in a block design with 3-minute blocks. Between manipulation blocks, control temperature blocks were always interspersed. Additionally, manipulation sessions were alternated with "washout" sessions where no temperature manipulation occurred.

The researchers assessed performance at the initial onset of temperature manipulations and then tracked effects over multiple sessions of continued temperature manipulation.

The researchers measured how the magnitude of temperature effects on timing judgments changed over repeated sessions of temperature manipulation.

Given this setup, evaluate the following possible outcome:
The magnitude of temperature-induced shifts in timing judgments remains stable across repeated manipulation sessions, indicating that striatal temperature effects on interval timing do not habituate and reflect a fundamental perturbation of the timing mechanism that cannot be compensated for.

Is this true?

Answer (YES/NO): NO